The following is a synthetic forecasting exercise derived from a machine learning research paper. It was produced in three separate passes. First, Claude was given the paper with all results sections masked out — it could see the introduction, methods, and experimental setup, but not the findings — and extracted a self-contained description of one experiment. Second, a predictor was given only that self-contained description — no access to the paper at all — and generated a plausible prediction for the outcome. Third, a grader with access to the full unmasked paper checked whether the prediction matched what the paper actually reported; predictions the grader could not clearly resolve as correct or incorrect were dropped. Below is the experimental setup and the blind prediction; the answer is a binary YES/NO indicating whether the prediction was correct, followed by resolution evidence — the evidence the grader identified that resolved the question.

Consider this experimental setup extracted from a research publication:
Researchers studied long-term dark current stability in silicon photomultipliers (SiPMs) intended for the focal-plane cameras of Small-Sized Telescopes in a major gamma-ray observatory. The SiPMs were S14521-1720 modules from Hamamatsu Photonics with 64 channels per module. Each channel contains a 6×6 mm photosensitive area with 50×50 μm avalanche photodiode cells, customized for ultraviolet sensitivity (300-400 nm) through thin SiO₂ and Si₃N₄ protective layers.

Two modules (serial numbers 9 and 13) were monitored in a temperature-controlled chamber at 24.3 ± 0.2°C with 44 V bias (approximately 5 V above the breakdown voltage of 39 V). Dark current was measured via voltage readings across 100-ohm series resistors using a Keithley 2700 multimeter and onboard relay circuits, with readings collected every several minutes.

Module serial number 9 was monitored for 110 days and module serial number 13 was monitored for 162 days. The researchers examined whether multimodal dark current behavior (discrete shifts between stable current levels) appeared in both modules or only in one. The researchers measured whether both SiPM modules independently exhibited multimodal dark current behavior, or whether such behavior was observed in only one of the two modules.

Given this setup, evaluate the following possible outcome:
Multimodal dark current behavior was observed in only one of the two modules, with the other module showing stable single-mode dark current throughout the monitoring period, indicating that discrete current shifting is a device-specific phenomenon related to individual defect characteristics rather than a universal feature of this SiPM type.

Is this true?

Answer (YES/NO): NO